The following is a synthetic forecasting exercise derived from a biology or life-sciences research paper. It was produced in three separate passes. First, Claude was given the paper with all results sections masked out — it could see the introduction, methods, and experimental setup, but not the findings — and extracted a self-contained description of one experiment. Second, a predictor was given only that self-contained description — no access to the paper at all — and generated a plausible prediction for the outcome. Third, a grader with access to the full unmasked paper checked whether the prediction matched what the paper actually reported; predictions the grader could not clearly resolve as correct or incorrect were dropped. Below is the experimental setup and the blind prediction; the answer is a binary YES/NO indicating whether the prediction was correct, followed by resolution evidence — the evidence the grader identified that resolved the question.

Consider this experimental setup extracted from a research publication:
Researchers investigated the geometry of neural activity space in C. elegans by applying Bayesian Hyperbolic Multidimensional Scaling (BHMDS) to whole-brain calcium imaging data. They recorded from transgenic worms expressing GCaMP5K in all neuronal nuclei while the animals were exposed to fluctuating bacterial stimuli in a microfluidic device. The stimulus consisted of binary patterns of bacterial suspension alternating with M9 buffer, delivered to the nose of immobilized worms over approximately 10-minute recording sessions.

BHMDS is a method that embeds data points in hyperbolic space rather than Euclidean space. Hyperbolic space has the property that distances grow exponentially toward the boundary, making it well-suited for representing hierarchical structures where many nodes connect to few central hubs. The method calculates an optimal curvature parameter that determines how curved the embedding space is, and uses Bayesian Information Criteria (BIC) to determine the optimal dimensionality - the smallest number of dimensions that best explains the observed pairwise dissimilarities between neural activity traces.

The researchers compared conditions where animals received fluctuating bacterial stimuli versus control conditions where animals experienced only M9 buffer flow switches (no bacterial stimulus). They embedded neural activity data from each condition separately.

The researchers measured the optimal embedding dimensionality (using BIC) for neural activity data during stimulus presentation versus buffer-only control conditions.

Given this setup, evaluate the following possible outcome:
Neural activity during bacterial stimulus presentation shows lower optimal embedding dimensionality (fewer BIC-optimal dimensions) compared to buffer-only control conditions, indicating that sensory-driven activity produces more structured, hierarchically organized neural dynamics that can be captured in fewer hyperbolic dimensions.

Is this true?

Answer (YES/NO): NO